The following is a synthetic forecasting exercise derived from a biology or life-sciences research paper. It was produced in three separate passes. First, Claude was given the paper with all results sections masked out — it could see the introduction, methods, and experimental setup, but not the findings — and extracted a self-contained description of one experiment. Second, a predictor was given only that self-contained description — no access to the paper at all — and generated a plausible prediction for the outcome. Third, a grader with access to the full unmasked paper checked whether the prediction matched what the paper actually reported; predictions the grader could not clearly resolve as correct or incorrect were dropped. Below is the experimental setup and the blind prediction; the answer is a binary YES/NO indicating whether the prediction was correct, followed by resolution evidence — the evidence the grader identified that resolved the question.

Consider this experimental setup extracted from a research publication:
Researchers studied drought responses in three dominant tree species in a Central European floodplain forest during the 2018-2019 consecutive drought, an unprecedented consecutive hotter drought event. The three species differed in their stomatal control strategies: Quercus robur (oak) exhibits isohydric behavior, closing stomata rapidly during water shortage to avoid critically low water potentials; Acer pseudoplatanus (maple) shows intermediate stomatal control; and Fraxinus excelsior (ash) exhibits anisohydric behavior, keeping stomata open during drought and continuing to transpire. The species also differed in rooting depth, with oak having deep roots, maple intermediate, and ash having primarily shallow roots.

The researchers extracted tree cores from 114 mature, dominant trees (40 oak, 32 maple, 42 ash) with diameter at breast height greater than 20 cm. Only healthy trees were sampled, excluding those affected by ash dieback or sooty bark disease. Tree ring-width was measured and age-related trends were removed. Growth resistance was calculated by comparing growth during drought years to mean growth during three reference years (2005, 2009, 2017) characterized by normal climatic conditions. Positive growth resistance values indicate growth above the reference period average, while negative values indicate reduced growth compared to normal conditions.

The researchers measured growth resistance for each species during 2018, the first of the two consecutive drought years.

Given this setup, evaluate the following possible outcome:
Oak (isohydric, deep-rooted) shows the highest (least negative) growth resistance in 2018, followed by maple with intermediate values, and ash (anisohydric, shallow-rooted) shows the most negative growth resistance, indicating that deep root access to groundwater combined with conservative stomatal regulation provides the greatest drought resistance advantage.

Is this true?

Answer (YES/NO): NO